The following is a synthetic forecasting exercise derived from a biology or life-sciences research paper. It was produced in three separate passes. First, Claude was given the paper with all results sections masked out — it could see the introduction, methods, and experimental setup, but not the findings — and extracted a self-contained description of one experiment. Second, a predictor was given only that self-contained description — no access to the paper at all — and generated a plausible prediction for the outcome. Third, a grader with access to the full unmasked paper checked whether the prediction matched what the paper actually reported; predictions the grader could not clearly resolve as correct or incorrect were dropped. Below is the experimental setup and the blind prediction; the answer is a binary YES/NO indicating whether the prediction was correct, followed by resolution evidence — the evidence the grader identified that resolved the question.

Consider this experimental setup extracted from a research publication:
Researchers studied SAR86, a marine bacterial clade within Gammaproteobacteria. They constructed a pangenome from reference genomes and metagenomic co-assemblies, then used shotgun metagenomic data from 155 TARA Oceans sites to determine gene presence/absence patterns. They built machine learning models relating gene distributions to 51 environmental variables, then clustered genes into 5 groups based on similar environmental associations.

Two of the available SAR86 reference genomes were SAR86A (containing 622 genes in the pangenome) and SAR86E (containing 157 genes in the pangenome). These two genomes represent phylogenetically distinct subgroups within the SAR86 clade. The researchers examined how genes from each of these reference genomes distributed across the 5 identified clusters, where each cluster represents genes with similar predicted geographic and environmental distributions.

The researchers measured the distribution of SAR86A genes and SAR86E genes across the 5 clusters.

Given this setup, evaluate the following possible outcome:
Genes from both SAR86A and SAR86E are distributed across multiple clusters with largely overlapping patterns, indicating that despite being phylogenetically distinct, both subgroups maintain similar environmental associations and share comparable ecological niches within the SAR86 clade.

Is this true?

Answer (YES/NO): NO